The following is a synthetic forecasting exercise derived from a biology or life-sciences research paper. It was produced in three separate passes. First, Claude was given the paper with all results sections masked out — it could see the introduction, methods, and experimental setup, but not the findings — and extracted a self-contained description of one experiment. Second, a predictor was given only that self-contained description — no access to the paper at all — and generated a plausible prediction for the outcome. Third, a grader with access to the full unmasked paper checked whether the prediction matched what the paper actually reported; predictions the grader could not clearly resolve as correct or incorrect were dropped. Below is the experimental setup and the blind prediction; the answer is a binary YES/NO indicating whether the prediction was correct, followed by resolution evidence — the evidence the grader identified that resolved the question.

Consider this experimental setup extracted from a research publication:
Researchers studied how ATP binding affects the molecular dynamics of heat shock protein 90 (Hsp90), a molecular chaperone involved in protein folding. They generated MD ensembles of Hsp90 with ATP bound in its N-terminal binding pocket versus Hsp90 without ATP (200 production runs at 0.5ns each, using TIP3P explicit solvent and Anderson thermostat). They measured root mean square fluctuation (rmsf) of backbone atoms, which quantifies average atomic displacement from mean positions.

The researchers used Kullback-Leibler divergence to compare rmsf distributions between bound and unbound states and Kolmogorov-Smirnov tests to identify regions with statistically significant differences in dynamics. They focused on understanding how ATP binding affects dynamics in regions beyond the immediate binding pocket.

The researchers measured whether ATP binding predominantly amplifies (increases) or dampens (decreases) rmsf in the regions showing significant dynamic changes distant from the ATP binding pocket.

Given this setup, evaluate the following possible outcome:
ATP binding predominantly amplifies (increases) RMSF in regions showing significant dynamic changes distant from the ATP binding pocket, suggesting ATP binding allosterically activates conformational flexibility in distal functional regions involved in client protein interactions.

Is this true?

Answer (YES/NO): YES